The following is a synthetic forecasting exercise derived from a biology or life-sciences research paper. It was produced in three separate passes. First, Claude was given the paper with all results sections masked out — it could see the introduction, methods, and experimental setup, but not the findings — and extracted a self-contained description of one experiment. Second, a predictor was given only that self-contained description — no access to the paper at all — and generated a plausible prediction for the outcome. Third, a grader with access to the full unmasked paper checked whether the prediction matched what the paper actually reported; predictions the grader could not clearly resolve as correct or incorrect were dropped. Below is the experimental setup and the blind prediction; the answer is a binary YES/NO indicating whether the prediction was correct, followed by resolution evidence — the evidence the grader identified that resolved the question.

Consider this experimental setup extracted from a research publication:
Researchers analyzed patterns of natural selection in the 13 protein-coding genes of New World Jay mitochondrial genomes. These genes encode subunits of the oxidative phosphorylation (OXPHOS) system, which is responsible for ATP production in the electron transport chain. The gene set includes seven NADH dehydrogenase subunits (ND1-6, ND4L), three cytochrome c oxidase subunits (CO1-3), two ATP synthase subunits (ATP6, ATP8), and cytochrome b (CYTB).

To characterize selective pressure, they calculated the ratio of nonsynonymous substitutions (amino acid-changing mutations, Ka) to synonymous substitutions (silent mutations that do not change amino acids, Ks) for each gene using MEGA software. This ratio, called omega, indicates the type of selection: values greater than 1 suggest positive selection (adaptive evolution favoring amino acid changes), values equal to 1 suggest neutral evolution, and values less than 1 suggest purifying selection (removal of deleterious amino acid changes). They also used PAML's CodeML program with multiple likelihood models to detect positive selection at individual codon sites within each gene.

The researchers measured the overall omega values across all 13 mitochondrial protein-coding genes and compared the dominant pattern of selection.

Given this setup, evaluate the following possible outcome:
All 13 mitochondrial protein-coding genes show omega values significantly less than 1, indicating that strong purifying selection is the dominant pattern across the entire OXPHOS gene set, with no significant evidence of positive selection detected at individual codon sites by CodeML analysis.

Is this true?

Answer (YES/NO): NO